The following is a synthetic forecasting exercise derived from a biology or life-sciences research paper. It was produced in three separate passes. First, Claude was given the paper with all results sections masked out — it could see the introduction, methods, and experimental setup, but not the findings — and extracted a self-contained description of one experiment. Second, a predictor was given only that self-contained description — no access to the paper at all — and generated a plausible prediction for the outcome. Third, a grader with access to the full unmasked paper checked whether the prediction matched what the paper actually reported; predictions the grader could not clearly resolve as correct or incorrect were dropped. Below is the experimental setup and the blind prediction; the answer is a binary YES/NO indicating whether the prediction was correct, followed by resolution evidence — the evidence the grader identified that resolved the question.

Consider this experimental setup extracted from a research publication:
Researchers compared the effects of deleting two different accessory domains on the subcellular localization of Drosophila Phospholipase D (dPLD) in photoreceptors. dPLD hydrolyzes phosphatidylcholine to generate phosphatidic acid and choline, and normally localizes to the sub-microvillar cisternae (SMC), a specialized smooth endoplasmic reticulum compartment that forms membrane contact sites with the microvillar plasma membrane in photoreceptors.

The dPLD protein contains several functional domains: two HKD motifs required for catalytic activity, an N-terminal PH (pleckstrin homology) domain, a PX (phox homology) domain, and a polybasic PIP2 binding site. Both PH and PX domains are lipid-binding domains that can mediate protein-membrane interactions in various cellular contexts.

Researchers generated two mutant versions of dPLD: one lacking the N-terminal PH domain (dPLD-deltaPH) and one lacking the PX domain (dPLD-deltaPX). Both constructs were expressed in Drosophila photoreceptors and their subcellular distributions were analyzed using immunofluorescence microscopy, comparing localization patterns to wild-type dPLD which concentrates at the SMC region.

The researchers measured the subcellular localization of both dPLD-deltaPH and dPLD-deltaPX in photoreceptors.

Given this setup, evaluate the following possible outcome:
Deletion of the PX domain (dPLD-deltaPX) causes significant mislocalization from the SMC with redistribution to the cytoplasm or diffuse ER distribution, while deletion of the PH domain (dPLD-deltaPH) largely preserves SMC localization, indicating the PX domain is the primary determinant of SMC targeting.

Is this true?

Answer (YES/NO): NO